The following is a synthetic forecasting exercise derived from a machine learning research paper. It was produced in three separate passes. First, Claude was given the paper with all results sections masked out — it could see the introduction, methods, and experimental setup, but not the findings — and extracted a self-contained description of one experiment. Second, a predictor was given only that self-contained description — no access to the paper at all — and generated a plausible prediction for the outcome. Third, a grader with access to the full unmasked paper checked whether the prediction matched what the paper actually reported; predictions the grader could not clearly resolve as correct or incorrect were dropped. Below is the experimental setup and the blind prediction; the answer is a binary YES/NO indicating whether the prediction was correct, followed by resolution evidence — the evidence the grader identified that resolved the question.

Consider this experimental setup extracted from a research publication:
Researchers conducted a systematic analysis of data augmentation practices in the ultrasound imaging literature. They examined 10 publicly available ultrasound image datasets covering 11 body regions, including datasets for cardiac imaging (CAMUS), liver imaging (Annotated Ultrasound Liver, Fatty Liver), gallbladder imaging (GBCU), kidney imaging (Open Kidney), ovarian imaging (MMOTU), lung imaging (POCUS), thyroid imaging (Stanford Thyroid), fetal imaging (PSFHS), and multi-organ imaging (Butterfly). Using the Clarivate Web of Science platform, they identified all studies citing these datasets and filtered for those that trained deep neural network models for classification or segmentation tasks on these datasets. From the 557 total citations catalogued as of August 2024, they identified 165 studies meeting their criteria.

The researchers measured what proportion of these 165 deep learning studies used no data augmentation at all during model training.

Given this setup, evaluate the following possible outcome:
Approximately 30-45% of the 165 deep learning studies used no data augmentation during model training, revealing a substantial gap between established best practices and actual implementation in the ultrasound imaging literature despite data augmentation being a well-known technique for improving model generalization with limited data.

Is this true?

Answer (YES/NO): NO